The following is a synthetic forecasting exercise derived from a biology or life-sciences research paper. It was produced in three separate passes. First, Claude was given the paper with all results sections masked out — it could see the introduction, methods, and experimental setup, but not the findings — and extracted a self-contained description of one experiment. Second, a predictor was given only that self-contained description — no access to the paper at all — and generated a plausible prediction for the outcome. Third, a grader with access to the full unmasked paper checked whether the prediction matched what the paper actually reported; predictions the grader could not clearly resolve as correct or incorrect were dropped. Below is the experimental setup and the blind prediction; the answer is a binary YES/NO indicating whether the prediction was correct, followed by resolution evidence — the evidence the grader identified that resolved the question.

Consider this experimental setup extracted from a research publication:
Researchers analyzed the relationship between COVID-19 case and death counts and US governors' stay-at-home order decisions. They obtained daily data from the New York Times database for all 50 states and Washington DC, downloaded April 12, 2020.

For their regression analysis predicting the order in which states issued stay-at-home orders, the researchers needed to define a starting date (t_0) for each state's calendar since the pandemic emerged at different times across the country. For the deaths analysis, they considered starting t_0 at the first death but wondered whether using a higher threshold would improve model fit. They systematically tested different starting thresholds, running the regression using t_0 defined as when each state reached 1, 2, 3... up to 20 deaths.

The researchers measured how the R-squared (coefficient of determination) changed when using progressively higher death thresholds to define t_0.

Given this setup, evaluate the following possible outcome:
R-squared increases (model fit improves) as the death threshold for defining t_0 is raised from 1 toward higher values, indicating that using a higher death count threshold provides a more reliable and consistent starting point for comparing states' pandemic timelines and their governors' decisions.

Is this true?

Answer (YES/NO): YES